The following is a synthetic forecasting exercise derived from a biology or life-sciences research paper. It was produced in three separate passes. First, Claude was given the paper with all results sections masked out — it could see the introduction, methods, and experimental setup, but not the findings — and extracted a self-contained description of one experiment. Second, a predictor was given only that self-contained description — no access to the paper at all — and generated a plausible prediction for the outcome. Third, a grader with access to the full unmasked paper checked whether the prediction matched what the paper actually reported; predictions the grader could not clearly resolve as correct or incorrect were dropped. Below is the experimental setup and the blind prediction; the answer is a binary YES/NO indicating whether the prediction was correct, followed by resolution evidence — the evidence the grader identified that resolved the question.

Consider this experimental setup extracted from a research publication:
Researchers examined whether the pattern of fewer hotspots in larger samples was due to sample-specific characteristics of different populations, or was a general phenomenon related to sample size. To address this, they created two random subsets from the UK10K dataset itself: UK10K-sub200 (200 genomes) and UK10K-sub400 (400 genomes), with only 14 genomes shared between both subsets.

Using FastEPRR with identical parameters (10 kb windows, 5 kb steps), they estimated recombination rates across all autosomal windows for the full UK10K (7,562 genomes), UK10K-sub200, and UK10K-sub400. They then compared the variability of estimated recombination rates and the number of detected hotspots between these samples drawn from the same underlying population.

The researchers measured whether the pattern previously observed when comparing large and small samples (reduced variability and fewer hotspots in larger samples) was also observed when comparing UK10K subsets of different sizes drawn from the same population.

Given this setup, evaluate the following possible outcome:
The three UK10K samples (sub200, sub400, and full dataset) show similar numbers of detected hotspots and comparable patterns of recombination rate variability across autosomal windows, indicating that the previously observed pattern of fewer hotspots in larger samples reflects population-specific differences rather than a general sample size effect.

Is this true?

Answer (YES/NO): NO